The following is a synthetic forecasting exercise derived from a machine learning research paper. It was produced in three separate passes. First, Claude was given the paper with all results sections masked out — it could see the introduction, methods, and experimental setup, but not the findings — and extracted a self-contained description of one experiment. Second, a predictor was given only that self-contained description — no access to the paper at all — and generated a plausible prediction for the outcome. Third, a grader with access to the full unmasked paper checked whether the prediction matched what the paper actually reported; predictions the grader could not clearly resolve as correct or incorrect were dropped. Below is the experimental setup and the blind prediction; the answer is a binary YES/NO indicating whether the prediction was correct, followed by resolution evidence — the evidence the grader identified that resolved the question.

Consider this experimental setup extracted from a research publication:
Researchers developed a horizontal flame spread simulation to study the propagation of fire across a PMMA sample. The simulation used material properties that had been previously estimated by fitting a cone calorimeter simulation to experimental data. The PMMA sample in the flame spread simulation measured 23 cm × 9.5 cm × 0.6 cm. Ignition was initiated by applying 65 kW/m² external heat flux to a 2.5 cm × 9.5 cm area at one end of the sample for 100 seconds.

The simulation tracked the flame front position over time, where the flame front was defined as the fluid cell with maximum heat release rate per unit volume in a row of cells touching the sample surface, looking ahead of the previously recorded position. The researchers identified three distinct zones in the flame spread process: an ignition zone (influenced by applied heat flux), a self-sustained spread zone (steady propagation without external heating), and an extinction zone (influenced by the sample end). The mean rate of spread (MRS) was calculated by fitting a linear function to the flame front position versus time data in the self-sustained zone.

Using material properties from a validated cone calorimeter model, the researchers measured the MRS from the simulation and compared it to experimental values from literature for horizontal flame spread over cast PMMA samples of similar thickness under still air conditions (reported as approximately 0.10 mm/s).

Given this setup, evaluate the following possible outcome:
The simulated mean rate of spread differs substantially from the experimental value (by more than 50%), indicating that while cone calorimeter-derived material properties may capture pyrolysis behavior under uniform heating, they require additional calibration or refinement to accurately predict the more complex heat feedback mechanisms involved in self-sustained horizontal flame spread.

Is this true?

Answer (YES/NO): NO